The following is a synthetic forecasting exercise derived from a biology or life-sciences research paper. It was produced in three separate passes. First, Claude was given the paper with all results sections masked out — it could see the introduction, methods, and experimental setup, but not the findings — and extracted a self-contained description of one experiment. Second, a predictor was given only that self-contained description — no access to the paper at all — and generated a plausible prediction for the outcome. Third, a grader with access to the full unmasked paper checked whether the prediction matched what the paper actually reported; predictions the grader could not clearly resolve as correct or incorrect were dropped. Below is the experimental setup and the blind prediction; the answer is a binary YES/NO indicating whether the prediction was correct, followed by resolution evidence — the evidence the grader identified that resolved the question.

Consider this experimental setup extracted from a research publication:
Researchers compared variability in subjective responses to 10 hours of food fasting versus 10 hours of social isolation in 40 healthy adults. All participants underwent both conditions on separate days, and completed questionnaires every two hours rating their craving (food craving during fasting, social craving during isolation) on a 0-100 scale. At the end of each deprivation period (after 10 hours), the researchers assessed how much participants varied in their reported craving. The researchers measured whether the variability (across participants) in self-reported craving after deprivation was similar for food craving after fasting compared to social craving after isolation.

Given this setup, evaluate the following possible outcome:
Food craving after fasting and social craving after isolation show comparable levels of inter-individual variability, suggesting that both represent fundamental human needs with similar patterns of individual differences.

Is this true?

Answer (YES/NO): NO